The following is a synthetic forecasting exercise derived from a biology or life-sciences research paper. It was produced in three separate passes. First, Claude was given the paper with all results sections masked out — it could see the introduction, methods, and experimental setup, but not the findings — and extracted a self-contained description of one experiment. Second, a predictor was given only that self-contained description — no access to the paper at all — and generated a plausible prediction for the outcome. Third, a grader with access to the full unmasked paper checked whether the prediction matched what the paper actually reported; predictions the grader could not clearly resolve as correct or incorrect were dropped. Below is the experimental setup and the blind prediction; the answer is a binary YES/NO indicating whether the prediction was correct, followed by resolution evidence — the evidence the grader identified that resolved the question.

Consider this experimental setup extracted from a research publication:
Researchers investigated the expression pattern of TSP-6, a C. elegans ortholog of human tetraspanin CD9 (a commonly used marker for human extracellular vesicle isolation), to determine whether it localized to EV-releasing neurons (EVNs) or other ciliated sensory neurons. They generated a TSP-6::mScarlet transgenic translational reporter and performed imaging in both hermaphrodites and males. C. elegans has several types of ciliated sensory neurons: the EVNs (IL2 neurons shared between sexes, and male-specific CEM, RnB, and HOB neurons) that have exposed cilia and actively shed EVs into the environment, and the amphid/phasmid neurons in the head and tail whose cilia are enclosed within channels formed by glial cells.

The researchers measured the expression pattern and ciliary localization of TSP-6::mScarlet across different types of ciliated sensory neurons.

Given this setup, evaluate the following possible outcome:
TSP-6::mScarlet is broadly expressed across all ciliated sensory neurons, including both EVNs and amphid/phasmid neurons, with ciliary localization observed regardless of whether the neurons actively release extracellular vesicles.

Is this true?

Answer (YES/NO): NO